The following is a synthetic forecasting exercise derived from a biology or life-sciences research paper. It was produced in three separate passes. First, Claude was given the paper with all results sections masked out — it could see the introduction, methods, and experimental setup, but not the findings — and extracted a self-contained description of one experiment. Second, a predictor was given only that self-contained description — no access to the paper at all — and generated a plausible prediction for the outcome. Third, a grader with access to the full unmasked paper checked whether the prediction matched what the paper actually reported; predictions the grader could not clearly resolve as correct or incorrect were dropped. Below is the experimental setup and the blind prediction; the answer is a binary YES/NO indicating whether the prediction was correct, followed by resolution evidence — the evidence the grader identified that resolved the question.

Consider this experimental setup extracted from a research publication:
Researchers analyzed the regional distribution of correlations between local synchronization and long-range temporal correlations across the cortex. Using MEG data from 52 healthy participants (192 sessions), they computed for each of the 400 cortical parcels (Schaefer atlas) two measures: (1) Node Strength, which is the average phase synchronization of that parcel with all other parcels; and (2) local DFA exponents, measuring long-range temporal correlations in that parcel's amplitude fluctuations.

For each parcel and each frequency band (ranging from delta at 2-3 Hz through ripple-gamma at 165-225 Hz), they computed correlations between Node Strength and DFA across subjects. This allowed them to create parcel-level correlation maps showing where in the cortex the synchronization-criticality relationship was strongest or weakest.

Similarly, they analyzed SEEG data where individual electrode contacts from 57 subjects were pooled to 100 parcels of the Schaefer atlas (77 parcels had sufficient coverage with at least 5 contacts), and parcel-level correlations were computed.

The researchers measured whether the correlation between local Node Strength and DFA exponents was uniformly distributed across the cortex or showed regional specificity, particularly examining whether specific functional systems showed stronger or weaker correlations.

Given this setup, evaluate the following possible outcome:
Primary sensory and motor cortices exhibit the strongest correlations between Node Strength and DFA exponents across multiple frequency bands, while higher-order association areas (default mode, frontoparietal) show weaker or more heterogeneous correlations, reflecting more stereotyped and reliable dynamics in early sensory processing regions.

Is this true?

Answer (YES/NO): NO